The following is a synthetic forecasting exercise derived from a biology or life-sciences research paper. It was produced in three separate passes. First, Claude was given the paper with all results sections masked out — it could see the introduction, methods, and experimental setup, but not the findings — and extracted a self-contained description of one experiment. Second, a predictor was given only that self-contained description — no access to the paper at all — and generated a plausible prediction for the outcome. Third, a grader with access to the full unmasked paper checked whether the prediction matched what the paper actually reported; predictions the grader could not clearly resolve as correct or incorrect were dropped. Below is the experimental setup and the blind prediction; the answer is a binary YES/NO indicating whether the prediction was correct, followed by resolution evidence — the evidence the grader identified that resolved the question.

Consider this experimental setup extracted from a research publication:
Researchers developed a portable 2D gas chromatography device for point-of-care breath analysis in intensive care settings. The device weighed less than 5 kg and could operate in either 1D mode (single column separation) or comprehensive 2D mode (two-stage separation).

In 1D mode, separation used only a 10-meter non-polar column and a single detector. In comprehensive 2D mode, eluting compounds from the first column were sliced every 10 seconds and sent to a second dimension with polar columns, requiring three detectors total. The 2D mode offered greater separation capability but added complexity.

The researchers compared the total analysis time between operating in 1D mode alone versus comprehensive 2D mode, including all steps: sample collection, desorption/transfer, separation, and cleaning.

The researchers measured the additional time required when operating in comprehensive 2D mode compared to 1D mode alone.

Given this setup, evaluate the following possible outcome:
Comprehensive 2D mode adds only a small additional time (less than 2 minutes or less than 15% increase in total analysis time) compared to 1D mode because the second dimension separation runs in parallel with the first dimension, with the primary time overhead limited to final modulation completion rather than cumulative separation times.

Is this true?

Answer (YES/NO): YES